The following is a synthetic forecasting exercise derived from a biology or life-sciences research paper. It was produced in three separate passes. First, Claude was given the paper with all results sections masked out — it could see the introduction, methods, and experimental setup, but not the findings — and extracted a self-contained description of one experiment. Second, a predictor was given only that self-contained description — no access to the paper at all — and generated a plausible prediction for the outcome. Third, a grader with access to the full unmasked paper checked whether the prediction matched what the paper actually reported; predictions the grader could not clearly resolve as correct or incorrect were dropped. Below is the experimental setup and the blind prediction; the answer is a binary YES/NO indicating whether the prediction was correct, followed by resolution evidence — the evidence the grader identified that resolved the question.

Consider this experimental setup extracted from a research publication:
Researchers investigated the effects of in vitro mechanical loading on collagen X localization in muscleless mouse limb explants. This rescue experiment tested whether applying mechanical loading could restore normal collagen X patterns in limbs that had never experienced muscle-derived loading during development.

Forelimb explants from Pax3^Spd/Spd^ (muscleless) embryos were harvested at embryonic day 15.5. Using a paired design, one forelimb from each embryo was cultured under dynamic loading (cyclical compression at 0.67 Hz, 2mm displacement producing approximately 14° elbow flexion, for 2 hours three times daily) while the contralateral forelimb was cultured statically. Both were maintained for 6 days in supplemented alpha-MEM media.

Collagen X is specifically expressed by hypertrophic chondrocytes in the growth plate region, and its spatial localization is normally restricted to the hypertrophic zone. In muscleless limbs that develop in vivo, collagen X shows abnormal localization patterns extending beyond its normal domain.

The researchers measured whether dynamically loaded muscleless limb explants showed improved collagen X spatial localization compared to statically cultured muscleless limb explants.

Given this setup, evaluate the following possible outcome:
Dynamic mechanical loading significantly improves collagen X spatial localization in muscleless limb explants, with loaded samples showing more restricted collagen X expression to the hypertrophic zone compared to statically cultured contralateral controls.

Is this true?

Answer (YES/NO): NO